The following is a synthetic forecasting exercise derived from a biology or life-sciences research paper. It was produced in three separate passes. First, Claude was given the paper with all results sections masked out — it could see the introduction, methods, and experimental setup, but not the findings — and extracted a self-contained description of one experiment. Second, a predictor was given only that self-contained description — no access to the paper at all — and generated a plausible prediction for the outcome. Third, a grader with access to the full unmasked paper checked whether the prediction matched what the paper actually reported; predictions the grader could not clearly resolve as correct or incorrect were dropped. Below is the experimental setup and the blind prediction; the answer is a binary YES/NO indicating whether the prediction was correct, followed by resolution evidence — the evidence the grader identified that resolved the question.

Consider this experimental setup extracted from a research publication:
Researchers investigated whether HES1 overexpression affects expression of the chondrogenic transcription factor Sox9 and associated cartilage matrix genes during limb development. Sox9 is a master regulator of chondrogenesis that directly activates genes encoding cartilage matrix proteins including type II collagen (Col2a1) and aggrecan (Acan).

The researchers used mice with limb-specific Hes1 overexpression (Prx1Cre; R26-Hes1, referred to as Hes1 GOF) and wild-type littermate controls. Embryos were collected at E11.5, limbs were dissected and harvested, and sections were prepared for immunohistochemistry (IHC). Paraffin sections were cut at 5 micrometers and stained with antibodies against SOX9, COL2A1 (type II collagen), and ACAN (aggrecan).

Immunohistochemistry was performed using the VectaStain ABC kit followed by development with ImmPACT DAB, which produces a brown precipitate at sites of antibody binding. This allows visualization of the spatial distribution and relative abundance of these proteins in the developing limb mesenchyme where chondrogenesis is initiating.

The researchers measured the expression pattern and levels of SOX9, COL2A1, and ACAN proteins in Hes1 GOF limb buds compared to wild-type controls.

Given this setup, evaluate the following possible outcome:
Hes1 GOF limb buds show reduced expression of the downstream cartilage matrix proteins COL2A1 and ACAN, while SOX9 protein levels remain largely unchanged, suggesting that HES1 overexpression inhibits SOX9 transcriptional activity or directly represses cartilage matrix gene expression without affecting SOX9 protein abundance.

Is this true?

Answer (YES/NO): NO